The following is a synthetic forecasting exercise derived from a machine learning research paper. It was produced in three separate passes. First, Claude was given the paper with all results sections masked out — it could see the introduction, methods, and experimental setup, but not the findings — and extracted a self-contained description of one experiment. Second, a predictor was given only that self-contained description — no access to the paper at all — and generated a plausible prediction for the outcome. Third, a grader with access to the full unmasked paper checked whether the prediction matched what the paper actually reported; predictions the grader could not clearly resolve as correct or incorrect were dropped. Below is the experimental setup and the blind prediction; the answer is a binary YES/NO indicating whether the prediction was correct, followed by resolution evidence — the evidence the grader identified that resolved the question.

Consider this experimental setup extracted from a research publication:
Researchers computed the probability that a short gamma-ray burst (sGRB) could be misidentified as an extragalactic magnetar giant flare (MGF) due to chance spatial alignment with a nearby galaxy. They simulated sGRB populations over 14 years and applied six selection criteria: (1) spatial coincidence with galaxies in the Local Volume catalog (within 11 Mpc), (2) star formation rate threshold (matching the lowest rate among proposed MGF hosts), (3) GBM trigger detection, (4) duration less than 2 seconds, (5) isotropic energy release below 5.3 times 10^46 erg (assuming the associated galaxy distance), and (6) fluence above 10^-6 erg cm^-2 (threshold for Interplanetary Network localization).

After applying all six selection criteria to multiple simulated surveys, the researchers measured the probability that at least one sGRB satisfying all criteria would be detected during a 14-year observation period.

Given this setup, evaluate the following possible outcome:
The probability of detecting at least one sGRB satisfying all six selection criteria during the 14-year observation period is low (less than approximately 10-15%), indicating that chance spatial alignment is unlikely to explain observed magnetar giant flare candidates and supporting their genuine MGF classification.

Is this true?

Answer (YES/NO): NO